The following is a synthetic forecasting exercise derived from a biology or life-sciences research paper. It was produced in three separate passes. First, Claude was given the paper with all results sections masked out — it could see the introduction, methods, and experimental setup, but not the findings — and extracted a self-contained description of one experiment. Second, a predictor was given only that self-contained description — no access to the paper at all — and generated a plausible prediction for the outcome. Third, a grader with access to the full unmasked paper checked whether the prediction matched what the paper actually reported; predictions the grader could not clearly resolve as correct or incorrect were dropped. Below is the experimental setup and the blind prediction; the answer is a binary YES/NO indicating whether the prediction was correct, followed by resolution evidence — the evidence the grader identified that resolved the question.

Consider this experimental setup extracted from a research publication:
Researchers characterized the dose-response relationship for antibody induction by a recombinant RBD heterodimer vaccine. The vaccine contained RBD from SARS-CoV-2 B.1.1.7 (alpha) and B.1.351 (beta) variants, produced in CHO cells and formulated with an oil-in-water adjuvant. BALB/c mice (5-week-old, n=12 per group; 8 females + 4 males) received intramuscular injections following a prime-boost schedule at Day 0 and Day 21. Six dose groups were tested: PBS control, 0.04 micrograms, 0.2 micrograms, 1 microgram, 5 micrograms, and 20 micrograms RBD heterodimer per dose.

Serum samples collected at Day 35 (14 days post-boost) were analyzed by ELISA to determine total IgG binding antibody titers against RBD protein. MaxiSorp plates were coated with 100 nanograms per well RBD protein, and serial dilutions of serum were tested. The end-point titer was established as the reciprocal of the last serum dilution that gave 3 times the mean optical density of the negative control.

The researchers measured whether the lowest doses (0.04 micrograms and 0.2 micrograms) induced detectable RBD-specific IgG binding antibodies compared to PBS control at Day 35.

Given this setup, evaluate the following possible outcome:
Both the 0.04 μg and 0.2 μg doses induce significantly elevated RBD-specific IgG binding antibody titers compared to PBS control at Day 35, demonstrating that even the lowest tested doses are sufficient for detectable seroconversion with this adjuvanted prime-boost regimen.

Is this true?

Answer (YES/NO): YES